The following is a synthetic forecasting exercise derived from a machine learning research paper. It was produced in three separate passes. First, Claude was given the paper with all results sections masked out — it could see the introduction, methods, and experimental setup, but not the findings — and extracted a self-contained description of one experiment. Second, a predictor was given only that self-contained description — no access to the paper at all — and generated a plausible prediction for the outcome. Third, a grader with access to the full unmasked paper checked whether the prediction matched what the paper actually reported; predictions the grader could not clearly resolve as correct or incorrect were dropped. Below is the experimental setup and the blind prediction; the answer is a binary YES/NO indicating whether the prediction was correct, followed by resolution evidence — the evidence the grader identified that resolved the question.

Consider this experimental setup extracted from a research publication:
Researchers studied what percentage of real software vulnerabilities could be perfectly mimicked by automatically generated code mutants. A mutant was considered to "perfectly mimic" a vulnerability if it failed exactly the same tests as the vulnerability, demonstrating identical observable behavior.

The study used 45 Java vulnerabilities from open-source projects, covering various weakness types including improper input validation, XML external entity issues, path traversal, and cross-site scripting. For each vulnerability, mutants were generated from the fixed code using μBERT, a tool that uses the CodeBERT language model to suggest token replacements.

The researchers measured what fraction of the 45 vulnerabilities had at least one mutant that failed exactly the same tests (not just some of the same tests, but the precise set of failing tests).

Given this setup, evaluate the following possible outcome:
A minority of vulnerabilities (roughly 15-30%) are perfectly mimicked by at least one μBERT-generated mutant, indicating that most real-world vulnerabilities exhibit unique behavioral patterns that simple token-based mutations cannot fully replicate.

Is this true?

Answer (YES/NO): NO